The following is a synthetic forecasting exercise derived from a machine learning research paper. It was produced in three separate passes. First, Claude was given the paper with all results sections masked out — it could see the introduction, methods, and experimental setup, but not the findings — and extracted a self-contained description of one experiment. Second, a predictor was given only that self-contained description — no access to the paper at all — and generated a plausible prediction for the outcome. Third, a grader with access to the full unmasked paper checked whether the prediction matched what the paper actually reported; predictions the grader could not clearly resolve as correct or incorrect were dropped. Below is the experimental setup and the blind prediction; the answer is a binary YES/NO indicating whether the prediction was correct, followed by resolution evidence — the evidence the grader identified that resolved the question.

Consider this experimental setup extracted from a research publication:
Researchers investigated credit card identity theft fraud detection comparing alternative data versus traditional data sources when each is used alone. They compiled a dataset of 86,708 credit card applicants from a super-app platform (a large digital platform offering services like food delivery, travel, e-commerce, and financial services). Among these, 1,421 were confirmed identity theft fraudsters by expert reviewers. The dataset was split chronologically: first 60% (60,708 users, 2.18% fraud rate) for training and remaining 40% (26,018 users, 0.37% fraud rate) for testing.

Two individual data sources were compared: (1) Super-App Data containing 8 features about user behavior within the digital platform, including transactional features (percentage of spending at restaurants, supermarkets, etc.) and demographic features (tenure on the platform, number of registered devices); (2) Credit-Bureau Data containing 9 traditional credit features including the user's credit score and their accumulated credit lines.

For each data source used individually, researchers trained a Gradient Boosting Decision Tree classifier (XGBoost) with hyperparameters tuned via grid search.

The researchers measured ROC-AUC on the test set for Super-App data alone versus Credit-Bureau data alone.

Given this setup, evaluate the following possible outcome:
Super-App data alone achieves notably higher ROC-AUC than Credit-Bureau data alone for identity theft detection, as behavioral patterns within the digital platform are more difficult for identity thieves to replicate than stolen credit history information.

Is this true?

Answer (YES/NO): YES